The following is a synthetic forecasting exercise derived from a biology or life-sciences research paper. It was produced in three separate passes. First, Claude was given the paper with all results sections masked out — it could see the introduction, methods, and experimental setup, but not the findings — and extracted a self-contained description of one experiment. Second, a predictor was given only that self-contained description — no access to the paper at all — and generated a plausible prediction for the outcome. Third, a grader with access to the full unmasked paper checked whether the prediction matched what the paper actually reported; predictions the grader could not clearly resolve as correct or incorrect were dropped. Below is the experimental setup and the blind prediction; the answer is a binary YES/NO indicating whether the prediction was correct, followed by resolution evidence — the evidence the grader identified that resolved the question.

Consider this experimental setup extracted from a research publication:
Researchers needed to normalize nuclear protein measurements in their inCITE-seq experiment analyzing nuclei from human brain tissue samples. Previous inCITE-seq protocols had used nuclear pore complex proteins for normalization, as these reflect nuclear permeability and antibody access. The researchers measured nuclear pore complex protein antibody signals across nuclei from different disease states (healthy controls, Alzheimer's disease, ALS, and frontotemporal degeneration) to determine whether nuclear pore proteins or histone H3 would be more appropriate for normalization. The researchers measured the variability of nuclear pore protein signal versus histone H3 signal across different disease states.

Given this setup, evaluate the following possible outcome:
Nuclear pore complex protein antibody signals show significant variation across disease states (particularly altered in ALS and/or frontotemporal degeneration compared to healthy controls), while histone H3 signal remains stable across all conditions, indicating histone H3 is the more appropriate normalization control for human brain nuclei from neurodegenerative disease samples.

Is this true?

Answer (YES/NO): YES